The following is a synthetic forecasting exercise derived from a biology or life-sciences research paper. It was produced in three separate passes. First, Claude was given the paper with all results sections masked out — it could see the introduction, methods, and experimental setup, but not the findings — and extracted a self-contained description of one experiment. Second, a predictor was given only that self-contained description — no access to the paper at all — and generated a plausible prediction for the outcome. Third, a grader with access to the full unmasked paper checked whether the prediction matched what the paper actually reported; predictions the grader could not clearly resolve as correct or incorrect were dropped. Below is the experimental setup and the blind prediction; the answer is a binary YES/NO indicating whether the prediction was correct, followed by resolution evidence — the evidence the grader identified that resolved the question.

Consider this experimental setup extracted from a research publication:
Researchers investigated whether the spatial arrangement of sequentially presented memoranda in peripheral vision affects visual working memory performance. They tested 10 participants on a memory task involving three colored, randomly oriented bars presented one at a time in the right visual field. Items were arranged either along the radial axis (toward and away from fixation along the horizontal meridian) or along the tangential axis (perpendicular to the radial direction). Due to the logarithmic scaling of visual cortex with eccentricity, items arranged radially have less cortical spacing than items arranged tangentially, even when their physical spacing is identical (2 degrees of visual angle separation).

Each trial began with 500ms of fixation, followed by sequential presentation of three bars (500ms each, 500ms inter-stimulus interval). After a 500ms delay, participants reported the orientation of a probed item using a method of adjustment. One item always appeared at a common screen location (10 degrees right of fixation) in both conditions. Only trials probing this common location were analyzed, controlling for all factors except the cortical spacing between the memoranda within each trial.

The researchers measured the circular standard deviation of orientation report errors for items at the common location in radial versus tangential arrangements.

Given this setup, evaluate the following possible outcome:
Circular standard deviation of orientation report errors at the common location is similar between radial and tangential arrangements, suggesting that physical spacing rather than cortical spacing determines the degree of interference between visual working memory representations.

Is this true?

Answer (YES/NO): NO